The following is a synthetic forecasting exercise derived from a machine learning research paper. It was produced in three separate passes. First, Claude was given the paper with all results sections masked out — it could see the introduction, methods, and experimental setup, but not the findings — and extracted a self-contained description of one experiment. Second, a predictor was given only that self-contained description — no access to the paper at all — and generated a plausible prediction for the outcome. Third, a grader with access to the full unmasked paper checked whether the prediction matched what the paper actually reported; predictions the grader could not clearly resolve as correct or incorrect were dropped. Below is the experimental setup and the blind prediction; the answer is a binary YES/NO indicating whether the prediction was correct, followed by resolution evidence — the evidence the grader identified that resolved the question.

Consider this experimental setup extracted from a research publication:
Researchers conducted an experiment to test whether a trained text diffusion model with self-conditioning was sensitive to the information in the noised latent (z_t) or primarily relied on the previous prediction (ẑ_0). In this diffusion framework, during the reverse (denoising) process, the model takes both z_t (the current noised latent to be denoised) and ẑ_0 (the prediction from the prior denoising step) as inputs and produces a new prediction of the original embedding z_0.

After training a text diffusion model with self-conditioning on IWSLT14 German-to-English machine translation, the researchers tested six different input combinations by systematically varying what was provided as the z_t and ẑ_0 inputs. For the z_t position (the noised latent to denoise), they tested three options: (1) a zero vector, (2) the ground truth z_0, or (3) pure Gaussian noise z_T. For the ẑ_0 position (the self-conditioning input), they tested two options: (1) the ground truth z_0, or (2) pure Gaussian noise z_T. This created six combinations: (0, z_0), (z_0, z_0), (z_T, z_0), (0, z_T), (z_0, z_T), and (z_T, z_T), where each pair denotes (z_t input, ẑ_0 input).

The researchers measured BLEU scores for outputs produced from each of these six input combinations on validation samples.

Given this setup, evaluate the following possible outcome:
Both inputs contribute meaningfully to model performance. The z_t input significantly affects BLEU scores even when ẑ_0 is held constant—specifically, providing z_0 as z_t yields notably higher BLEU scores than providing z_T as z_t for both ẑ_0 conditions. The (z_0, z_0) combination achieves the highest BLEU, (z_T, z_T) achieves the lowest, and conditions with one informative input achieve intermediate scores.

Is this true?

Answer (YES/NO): NO